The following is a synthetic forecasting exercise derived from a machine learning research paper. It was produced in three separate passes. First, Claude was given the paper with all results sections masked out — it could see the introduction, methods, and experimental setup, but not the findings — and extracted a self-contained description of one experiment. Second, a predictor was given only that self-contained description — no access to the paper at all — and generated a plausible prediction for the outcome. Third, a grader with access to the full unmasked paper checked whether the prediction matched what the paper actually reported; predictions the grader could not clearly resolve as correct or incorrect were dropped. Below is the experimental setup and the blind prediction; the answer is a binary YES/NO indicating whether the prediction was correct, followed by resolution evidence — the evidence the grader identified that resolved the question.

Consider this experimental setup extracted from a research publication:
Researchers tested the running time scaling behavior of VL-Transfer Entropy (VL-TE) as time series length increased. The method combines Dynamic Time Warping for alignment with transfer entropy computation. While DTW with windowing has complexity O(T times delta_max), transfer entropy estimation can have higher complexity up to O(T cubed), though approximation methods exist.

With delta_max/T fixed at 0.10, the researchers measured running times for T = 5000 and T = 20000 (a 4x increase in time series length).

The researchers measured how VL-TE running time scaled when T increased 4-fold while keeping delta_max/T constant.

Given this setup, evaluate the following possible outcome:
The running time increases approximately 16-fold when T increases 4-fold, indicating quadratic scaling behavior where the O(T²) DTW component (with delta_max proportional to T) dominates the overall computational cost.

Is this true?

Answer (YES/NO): NO